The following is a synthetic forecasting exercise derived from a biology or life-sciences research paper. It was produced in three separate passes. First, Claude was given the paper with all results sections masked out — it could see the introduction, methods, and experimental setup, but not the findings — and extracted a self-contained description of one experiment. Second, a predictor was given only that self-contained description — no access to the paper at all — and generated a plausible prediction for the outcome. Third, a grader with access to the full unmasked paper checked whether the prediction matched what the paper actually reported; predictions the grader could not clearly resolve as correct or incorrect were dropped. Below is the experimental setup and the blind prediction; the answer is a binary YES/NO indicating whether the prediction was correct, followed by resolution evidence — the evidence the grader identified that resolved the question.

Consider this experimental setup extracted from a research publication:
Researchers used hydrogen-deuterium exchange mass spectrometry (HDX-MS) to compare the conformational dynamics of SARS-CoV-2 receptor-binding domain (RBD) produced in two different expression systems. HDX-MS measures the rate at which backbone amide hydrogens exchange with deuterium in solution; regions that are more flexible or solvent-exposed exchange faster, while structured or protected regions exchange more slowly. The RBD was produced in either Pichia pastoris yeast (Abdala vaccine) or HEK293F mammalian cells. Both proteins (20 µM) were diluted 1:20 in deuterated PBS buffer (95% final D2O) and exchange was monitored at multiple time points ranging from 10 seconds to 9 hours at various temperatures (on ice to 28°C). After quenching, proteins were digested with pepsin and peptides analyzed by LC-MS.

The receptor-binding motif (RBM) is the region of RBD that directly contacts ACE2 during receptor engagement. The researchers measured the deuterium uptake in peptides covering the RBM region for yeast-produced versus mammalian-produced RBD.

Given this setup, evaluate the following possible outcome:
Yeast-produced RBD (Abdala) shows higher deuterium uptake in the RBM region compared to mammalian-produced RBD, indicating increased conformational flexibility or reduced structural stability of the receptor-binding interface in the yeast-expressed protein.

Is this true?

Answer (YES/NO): NO